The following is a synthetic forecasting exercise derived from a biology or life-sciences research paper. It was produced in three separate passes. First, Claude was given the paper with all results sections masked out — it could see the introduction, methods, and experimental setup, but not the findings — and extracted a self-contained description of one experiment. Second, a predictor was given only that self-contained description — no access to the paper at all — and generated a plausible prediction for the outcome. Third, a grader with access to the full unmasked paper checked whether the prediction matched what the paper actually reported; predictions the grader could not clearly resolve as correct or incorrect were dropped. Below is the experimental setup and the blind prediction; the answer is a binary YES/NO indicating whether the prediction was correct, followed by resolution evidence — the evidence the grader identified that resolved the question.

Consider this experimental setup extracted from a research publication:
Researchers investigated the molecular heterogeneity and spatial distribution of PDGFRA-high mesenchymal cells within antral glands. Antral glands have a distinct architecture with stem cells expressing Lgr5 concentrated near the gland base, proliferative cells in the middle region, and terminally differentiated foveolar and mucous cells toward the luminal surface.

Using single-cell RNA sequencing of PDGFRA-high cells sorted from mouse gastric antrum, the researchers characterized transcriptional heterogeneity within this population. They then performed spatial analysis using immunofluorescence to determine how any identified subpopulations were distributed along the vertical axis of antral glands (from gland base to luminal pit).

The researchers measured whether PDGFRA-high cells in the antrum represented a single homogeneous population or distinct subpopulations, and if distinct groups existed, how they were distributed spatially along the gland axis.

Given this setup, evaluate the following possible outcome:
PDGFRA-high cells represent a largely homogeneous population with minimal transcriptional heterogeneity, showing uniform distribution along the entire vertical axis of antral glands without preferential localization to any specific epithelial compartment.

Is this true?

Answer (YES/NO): NO